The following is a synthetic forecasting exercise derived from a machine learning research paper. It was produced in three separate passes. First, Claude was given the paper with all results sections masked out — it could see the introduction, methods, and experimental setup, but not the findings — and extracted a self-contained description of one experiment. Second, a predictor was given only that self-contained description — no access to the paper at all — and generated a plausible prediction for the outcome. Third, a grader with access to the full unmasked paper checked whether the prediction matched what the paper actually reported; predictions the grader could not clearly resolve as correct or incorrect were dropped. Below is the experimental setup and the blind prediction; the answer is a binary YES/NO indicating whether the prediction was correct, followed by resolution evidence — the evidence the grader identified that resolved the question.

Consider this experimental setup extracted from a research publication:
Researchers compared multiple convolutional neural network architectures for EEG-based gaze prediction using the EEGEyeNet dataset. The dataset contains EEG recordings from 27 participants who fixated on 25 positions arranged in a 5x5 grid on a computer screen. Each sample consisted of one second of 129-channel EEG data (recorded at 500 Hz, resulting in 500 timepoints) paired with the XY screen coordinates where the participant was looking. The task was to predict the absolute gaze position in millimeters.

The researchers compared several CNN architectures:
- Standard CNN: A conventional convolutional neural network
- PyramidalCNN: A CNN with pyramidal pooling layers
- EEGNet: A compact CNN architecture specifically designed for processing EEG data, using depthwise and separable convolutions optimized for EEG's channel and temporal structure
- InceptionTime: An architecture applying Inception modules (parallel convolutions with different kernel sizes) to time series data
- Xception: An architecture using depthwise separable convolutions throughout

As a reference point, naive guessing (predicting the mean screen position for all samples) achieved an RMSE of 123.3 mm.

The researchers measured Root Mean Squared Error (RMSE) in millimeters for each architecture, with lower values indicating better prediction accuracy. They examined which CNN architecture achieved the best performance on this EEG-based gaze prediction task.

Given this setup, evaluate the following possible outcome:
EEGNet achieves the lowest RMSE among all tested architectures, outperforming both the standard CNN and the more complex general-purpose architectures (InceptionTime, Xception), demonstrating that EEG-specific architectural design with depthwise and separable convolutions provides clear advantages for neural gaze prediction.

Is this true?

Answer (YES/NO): NO